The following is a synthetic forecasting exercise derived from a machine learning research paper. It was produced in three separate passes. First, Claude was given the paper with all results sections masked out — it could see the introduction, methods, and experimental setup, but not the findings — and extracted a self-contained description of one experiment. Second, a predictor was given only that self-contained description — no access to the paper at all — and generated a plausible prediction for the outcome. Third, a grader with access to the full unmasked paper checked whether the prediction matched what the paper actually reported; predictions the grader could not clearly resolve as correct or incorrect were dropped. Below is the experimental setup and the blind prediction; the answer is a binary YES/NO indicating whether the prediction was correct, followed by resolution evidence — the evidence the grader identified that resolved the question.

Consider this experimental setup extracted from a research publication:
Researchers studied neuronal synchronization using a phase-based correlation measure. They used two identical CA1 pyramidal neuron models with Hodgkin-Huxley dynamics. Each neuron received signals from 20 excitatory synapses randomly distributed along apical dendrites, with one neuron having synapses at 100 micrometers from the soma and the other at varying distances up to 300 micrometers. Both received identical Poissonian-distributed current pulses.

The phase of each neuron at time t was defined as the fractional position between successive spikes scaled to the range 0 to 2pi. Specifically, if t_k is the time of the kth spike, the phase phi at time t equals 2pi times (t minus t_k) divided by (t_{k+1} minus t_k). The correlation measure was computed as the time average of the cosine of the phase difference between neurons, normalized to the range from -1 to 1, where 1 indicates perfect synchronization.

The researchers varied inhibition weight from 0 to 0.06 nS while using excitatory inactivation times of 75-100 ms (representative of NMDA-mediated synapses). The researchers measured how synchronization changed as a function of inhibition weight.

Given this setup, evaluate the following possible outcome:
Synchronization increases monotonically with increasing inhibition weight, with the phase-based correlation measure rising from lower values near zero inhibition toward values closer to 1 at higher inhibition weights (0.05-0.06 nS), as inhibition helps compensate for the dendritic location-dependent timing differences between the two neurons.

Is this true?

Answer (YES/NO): NO